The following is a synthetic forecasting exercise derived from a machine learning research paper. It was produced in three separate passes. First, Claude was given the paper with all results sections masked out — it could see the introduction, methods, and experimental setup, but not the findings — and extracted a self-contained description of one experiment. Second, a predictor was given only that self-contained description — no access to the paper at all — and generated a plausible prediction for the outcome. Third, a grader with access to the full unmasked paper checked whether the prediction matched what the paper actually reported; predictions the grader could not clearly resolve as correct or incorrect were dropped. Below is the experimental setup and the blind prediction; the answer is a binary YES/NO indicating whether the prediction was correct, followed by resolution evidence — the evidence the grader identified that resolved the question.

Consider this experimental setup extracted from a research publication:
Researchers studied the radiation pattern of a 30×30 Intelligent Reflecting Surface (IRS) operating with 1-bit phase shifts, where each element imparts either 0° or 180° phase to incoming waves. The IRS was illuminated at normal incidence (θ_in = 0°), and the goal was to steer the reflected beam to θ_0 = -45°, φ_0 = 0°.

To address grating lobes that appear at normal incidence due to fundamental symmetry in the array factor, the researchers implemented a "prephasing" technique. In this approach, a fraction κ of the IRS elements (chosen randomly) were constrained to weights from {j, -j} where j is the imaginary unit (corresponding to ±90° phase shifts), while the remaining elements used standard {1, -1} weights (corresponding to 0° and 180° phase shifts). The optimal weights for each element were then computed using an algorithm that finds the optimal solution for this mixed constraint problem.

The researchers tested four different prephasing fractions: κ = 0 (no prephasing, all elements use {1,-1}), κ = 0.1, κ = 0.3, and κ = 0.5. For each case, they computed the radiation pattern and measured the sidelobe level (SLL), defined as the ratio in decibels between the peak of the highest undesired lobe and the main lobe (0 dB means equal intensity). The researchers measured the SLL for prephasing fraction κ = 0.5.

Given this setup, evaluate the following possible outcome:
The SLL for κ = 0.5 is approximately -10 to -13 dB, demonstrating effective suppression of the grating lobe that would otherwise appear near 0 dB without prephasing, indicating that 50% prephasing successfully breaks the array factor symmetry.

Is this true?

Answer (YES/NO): YES